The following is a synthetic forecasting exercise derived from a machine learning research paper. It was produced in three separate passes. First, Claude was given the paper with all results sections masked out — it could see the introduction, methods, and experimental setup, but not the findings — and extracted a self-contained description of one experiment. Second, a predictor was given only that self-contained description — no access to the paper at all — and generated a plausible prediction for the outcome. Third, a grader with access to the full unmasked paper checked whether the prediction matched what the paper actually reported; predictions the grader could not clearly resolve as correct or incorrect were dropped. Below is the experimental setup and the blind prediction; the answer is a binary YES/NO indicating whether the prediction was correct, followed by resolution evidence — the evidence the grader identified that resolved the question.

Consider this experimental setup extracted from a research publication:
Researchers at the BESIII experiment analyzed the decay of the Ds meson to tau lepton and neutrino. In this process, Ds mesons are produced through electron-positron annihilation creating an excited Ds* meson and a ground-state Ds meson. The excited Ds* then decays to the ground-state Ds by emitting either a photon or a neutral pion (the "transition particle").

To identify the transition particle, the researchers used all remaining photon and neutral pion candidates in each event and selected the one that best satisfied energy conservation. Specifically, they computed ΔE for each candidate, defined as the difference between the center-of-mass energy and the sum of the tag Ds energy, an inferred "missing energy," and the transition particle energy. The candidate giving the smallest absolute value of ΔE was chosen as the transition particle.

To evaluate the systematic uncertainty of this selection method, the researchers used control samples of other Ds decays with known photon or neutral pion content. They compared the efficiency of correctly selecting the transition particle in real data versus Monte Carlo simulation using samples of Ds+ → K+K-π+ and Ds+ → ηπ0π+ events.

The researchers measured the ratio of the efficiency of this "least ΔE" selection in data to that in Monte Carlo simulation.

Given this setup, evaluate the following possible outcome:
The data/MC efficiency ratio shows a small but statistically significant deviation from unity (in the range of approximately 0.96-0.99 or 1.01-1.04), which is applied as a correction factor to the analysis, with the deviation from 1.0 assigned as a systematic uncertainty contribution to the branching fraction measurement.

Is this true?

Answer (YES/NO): NO